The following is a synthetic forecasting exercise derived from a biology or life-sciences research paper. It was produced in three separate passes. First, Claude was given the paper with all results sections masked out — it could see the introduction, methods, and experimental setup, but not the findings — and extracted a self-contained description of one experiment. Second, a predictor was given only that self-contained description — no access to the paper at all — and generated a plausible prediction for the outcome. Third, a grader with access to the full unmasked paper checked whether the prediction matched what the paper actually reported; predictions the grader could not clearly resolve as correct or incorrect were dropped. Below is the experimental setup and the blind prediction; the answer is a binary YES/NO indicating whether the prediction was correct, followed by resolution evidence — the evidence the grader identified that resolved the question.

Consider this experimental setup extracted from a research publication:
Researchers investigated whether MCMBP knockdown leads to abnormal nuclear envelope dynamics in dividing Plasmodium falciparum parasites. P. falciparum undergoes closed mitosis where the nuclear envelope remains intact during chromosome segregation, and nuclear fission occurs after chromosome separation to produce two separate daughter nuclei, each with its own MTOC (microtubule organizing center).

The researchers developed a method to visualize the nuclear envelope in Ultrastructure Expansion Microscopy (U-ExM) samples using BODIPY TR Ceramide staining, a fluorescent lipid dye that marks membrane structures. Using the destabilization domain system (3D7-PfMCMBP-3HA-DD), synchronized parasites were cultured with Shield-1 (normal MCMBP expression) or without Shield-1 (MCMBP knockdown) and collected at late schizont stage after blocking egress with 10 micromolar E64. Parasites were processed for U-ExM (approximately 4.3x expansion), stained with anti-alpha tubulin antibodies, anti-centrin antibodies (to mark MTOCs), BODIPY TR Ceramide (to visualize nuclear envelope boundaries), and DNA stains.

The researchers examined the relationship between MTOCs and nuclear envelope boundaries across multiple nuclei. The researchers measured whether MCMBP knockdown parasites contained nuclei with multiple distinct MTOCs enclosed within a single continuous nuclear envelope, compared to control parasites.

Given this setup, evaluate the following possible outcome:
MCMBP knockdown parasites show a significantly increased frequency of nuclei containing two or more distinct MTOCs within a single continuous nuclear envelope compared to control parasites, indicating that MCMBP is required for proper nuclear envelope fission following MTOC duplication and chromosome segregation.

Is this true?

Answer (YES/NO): YES